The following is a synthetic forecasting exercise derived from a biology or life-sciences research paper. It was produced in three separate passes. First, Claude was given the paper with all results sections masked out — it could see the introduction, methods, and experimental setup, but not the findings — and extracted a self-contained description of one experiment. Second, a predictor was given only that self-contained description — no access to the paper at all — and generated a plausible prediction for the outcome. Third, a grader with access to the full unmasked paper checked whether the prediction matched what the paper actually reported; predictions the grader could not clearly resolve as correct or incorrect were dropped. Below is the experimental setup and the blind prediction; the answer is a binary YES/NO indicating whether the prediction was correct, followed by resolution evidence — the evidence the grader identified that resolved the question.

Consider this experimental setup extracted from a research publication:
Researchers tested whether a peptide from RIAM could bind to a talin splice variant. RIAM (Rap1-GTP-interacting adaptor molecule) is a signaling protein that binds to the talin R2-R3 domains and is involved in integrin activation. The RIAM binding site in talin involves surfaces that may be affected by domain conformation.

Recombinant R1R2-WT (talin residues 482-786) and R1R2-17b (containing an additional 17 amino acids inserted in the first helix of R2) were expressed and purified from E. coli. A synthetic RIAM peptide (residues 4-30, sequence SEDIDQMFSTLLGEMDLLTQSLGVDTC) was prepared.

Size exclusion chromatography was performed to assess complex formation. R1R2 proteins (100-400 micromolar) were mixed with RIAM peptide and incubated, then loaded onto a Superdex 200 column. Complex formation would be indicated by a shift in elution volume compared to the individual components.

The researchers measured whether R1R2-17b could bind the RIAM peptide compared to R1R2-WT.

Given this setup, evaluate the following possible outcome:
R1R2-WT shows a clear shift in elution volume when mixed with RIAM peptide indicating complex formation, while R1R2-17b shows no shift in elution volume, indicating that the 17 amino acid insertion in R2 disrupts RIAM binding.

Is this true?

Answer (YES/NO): NO